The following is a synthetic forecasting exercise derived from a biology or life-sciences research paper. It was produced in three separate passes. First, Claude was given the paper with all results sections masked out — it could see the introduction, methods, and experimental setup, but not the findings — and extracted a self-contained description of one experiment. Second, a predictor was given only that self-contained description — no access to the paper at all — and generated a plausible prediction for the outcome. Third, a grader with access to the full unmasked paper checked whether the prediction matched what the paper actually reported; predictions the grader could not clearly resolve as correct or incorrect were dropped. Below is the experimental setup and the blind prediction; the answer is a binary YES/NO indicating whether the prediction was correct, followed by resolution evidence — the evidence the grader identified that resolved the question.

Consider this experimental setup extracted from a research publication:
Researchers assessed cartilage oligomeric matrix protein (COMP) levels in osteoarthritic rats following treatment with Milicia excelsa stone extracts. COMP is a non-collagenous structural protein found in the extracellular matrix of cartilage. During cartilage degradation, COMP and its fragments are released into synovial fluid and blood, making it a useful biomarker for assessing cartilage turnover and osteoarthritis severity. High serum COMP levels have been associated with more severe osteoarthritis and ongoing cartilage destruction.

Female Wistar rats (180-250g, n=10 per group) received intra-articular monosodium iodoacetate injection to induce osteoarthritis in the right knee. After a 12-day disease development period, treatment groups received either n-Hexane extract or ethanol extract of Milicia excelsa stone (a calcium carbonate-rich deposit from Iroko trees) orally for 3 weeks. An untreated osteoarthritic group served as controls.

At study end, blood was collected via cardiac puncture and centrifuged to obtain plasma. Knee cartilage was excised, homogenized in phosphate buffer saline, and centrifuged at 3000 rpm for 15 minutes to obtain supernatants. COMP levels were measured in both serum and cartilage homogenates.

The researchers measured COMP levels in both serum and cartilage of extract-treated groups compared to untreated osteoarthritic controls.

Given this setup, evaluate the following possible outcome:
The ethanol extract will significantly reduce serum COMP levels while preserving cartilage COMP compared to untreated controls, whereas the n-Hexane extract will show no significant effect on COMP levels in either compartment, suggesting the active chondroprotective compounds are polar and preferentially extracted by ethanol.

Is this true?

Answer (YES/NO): NO